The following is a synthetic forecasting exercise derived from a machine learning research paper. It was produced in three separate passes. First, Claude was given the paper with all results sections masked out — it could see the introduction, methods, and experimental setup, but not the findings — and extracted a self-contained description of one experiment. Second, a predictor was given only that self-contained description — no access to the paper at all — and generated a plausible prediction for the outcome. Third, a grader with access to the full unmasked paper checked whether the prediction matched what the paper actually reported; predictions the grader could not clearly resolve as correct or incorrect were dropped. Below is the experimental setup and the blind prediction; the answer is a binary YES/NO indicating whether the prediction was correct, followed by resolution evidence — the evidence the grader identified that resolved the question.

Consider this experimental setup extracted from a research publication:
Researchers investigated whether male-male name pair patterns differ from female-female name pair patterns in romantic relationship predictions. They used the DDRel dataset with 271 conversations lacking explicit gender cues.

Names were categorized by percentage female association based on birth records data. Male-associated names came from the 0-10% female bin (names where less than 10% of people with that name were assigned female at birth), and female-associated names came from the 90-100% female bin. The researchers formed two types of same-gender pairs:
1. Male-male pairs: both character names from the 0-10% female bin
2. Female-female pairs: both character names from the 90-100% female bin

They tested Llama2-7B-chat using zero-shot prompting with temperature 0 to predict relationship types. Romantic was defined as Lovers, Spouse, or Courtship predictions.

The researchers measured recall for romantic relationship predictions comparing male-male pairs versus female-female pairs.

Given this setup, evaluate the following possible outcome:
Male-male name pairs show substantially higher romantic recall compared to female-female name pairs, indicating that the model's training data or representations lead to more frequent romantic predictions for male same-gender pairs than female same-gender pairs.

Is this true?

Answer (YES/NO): NO